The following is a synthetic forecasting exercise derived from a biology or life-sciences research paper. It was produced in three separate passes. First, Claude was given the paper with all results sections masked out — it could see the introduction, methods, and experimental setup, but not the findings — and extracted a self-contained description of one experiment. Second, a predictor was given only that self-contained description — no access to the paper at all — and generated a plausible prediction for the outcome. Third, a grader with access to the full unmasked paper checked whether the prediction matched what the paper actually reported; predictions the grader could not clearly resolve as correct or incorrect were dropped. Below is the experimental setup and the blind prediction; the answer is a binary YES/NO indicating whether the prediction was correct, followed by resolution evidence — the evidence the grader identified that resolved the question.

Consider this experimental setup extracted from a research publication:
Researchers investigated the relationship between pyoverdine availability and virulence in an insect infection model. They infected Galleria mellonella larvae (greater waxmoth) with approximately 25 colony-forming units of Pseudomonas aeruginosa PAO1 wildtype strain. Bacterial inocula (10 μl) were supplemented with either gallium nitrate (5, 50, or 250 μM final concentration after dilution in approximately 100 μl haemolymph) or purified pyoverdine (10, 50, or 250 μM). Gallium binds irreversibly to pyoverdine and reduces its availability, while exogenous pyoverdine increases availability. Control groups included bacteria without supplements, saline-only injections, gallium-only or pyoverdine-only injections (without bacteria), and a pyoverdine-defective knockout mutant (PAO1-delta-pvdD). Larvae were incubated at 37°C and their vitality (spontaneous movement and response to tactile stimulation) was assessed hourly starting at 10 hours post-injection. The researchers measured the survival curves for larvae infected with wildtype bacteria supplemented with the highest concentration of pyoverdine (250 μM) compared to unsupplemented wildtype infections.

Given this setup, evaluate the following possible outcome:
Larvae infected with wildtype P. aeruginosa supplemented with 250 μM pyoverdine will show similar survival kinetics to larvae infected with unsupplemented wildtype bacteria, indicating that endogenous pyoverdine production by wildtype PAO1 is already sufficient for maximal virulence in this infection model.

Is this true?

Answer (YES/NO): NO